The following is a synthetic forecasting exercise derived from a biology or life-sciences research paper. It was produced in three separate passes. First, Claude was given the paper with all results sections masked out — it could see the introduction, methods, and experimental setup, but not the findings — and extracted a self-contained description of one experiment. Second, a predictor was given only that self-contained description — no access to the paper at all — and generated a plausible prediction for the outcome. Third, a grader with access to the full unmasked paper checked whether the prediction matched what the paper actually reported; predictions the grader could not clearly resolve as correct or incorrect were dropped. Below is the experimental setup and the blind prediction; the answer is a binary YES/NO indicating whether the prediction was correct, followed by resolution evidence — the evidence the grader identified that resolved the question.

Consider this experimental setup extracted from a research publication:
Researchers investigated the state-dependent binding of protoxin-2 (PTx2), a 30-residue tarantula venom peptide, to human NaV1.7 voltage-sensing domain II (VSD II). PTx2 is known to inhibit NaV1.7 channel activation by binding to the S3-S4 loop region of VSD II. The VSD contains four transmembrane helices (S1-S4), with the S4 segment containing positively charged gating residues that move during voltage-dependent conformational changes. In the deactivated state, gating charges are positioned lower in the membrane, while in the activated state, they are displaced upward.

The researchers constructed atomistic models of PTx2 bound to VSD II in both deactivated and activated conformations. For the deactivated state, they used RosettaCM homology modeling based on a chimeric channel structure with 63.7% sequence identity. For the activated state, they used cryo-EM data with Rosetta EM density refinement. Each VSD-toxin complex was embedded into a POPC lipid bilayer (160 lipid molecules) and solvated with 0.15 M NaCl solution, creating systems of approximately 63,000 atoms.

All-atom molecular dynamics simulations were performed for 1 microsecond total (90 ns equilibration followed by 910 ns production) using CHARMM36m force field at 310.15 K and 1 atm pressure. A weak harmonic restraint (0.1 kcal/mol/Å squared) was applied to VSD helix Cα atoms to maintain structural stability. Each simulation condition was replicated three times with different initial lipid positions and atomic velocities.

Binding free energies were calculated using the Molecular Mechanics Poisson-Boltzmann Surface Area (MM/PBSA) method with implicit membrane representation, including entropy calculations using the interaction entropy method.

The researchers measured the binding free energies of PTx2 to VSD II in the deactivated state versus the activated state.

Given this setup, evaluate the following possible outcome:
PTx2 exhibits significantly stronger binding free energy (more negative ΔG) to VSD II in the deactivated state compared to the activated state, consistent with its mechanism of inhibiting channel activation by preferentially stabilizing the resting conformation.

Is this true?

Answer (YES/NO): YES